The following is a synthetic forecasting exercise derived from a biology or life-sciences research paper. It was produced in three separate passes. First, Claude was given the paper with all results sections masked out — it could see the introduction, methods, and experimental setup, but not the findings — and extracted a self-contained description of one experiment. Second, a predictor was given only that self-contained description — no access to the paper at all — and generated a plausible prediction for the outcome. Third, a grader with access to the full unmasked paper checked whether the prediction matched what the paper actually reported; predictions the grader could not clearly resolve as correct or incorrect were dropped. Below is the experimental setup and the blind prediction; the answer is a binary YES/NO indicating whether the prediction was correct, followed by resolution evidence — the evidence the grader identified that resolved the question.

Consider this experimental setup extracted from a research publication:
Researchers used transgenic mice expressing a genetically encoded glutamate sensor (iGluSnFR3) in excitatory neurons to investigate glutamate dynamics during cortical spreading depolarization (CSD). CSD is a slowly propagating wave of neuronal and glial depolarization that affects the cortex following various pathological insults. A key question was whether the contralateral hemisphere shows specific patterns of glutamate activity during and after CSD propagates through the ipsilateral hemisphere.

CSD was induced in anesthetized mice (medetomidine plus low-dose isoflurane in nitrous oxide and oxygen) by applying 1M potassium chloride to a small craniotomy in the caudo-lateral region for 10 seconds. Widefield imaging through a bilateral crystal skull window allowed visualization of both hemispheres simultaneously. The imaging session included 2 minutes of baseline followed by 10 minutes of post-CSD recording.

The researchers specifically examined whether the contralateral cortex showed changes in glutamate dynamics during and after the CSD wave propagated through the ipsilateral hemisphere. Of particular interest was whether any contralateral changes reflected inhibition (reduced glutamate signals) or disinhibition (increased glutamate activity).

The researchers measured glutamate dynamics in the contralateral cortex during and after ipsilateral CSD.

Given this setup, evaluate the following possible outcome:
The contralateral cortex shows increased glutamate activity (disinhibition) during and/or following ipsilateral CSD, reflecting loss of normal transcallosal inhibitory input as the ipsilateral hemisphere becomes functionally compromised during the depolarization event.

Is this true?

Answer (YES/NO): YES